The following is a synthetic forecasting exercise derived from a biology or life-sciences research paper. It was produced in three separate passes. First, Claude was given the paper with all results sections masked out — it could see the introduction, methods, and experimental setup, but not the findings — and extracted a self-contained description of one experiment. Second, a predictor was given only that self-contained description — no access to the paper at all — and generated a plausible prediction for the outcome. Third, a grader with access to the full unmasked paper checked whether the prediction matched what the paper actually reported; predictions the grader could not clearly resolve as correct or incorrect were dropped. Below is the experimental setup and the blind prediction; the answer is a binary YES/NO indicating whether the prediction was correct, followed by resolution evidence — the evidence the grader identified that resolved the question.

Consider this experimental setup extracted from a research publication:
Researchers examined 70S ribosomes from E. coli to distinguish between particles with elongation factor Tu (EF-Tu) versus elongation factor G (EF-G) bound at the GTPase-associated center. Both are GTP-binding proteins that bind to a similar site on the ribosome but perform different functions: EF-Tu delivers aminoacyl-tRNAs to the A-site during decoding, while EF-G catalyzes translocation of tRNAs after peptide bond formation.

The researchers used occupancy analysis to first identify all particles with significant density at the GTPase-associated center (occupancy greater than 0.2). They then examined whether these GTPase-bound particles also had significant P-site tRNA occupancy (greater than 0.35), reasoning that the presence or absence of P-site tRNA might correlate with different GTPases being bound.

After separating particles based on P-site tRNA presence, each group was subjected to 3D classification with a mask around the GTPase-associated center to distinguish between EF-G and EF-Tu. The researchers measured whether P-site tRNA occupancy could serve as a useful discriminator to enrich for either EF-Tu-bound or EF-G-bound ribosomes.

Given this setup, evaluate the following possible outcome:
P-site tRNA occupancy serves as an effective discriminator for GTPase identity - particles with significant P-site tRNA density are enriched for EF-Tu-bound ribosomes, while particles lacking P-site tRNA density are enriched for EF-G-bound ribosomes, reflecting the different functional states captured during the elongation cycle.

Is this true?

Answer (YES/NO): YES